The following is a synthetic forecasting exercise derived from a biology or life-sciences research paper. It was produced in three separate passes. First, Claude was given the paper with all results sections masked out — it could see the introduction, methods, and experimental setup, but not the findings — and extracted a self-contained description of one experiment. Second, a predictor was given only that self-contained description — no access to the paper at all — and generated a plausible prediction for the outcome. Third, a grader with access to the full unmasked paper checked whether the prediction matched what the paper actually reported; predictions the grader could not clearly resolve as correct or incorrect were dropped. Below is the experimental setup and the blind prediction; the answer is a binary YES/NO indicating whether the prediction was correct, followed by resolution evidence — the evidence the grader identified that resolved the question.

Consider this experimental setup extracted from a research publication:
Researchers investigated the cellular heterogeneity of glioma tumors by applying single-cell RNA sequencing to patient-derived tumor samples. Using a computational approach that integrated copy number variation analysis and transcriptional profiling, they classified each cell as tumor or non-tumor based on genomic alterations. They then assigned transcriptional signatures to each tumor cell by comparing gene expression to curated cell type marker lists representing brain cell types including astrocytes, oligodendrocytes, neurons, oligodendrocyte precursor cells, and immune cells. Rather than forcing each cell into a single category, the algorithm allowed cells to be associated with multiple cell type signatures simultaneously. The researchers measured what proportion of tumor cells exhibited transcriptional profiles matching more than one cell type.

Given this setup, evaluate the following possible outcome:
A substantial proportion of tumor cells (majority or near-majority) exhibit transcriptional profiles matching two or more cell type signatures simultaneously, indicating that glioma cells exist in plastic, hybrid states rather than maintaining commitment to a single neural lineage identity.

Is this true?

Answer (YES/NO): YES